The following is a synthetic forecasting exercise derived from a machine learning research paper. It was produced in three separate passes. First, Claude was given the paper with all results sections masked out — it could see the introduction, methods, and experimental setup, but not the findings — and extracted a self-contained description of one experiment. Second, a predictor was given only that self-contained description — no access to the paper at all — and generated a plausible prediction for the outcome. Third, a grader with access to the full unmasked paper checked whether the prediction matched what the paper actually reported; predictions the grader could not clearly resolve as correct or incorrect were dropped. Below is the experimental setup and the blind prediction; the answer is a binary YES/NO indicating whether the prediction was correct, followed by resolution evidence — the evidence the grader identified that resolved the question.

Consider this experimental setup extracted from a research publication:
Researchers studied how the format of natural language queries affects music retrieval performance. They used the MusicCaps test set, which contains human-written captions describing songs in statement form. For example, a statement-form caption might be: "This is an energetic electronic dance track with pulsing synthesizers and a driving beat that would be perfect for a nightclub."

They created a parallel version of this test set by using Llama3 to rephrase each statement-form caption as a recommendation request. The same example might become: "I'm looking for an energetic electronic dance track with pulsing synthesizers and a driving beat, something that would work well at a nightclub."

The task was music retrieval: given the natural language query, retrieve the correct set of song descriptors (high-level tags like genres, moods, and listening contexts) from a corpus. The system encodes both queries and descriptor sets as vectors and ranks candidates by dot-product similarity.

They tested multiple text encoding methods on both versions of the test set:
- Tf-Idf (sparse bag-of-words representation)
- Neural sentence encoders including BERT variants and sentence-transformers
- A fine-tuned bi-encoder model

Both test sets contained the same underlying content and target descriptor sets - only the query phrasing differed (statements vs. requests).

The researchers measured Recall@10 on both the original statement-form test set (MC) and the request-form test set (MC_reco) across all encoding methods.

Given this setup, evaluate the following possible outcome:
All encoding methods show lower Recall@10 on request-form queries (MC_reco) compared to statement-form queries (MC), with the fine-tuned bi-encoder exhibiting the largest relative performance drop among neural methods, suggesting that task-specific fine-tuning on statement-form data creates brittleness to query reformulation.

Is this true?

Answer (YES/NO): NO